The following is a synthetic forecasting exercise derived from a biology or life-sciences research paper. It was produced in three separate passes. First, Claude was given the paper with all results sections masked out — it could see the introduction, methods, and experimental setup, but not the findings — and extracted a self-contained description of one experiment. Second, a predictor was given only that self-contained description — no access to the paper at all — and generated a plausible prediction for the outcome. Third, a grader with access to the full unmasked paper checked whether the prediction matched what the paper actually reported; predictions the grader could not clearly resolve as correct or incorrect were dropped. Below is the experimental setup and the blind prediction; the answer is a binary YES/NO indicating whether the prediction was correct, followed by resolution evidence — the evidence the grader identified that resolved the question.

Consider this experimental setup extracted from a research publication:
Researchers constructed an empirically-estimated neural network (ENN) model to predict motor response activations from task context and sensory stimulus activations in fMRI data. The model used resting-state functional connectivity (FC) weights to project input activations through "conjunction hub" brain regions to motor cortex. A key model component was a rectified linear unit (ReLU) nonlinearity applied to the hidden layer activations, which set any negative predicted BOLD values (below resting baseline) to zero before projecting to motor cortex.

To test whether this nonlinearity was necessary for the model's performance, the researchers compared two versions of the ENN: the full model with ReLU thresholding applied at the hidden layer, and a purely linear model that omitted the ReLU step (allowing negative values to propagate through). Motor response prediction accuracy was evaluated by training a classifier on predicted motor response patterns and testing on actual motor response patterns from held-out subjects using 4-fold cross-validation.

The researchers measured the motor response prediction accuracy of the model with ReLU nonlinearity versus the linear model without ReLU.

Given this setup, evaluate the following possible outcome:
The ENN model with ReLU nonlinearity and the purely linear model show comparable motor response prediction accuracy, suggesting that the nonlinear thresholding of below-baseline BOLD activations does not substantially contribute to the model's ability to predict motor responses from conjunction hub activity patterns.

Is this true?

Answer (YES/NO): NO